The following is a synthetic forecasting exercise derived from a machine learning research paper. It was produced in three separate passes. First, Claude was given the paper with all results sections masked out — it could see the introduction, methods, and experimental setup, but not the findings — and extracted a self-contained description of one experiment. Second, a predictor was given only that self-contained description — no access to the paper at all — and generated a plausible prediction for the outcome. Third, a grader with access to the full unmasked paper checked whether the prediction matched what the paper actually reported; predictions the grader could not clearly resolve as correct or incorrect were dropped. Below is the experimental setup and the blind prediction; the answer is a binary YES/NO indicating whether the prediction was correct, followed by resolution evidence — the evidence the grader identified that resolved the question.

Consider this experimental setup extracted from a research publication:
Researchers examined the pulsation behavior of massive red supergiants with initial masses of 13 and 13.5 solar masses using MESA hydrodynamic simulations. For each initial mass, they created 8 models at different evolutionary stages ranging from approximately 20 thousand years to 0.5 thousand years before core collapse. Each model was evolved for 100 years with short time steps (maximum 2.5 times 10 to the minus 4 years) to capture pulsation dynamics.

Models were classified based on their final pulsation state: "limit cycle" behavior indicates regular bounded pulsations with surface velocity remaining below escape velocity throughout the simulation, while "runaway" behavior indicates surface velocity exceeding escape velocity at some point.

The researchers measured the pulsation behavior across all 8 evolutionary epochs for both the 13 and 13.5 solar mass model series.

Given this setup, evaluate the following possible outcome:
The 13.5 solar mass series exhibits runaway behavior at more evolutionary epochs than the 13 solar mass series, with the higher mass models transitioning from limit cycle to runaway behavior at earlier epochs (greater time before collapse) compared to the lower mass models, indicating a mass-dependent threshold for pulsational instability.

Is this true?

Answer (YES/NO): NO